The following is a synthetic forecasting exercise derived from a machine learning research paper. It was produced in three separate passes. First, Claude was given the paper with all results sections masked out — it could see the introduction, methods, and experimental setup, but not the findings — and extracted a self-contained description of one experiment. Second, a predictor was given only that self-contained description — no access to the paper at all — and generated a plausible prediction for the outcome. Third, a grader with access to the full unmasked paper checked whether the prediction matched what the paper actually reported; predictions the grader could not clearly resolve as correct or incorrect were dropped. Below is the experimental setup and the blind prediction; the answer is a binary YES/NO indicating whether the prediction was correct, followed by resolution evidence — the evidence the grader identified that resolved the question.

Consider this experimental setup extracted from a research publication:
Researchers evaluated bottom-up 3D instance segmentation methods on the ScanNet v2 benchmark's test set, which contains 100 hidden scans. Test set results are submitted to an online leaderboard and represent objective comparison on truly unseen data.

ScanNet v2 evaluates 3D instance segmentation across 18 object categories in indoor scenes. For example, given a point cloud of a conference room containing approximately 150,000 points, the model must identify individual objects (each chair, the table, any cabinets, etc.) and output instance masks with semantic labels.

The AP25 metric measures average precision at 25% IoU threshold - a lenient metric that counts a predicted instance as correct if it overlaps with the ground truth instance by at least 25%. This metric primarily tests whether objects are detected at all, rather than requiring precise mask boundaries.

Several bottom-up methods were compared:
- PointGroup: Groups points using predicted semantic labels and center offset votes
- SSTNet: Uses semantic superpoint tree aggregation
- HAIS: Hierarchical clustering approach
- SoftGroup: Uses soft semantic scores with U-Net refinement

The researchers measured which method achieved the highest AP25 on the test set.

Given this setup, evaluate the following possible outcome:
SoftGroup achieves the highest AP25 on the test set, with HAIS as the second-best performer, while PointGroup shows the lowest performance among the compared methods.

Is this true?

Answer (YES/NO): NO